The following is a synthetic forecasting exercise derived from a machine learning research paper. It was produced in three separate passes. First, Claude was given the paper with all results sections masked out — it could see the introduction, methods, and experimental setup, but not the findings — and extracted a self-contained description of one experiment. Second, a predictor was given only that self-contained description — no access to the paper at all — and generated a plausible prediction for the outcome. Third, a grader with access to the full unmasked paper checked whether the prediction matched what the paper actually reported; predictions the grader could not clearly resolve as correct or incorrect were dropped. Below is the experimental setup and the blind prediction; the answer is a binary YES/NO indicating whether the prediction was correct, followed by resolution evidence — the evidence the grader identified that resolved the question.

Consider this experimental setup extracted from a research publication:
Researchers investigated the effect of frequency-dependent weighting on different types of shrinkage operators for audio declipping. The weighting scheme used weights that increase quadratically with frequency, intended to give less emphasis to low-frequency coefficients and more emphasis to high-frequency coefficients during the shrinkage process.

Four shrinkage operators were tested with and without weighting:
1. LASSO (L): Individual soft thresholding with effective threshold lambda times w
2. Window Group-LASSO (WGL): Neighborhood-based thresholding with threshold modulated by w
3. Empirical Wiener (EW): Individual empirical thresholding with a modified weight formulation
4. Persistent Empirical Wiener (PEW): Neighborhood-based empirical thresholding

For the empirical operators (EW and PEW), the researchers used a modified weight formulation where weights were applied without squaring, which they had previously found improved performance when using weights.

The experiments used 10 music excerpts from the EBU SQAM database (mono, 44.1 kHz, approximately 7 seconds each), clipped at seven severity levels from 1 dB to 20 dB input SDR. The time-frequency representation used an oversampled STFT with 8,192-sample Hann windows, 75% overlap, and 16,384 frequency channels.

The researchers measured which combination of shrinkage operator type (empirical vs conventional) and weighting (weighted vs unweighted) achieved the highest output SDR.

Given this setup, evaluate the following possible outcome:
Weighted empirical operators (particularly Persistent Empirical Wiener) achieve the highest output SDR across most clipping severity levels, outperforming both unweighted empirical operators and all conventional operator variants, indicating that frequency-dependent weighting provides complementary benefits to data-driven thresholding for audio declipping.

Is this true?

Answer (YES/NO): NO